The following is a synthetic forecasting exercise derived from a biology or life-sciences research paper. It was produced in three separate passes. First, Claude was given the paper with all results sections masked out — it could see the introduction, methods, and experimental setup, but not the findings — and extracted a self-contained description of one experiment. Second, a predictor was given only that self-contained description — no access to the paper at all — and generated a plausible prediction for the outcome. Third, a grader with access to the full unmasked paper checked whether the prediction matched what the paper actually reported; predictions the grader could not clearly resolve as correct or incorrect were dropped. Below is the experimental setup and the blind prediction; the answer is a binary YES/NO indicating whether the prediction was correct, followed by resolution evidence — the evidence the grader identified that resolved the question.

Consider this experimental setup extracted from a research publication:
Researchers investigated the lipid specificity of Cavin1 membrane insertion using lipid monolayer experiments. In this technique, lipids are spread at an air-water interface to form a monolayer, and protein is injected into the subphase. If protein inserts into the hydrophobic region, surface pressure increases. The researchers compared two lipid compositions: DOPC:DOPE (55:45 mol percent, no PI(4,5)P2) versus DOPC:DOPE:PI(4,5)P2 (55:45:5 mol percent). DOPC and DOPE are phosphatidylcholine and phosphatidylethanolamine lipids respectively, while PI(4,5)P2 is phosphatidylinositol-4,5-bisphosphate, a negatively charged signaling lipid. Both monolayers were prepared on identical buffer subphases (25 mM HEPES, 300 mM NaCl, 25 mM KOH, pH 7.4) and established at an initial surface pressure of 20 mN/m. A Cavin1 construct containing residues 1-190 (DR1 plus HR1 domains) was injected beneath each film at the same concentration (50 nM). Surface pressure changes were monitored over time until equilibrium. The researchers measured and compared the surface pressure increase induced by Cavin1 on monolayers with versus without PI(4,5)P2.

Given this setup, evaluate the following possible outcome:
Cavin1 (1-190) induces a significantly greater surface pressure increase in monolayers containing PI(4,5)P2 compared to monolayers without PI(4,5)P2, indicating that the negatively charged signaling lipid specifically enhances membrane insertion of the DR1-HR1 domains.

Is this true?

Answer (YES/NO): YES